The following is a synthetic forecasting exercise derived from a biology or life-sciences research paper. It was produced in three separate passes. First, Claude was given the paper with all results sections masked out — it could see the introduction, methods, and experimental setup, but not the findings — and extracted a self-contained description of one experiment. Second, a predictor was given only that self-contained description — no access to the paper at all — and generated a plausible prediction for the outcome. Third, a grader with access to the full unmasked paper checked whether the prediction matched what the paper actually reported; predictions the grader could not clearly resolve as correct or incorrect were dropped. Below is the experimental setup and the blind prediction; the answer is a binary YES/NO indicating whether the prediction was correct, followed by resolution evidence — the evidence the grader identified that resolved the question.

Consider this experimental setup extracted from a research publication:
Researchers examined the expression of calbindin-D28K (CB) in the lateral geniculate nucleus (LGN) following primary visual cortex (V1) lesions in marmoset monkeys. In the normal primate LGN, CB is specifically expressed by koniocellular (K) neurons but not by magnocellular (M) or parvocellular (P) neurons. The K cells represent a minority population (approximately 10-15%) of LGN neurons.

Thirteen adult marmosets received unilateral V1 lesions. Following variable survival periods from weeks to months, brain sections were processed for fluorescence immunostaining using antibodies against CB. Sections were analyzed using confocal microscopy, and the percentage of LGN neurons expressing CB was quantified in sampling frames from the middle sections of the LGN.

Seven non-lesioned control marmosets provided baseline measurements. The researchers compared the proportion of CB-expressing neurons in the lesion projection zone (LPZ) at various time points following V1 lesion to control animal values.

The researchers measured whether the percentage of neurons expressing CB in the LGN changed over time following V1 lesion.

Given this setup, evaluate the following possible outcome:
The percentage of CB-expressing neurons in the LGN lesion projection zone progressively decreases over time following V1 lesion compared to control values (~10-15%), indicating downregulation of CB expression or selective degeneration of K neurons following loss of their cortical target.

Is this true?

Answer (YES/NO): NO